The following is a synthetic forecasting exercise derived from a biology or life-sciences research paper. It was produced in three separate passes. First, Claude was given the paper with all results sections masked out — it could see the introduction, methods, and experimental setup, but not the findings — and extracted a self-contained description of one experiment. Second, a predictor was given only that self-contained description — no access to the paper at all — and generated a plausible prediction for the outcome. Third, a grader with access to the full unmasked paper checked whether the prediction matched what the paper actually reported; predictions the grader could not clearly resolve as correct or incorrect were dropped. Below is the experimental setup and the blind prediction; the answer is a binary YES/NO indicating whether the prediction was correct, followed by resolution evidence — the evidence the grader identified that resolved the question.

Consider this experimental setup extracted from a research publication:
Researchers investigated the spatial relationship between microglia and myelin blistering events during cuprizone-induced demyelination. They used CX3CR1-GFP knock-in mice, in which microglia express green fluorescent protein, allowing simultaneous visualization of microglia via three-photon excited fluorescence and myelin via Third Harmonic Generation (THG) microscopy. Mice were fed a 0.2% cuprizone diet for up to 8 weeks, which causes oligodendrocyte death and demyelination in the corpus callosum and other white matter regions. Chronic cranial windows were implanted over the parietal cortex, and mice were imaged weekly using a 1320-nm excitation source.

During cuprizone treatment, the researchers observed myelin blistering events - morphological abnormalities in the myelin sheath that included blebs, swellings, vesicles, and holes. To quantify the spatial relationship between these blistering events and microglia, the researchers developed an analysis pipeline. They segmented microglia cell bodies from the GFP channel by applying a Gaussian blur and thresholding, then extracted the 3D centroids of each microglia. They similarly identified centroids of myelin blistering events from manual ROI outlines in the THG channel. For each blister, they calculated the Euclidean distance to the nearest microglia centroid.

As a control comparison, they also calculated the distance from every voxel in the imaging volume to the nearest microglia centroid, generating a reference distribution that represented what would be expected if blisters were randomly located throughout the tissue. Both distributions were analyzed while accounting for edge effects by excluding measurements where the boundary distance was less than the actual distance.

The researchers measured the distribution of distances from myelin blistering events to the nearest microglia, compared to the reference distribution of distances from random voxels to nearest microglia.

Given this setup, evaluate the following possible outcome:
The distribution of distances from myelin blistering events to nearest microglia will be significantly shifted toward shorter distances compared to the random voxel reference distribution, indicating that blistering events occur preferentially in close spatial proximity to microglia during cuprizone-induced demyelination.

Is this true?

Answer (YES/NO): NO